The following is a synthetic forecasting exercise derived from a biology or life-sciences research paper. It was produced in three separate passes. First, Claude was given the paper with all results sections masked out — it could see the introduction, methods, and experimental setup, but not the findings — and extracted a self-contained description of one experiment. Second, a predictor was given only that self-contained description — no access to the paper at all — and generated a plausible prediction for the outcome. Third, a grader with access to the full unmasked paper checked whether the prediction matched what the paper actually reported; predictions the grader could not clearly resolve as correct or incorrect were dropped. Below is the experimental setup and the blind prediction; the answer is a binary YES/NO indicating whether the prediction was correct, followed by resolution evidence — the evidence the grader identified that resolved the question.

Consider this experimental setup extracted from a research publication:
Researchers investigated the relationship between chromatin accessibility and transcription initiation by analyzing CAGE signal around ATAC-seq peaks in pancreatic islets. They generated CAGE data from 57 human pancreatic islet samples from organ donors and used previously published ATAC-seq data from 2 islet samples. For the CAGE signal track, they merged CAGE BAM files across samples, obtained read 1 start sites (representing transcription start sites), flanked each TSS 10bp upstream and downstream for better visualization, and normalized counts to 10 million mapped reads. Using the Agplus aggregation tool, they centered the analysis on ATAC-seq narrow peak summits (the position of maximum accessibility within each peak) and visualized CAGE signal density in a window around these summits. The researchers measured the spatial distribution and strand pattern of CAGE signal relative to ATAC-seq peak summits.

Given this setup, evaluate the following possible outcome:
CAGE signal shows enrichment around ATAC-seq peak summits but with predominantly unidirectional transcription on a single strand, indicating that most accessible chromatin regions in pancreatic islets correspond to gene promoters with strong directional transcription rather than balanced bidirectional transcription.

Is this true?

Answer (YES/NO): NO